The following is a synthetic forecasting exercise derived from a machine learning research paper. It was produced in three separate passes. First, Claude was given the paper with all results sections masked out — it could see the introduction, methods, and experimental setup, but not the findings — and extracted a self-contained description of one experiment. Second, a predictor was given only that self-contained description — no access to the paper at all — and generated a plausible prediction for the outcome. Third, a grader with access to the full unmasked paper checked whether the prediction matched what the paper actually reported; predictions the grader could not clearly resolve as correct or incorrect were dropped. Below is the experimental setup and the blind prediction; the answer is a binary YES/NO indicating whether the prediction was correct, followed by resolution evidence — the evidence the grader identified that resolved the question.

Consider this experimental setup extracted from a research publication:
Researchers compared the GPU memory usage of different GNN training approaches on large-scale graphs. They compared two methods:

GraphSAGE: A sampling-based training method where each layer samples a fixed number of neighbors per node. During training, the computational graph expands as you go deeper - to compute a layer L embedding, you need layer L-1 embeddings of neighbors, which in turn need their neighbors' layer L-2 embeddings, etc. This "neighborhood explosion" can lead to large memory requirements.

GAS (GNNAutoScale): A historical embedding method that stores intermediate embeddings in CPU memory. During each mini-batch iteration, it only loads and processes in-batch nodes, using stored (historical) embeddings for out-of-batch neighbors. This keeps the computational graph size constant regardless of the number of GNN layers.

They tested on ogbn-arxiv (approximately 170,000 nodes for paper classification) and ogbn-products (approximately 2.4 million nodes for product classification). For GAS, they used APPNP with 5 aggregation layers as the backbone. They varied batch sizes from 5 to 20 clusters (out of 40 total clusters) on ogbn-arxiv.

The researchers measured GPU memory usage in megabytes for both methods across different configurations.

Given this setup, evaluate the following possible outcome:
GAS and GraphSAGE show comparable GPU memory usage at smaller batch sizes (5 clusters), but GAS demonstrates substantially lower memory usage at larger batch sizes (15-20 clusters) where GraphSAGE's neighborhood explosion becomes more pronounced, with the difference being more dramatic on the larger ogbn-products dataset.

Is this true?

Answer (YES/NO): NO